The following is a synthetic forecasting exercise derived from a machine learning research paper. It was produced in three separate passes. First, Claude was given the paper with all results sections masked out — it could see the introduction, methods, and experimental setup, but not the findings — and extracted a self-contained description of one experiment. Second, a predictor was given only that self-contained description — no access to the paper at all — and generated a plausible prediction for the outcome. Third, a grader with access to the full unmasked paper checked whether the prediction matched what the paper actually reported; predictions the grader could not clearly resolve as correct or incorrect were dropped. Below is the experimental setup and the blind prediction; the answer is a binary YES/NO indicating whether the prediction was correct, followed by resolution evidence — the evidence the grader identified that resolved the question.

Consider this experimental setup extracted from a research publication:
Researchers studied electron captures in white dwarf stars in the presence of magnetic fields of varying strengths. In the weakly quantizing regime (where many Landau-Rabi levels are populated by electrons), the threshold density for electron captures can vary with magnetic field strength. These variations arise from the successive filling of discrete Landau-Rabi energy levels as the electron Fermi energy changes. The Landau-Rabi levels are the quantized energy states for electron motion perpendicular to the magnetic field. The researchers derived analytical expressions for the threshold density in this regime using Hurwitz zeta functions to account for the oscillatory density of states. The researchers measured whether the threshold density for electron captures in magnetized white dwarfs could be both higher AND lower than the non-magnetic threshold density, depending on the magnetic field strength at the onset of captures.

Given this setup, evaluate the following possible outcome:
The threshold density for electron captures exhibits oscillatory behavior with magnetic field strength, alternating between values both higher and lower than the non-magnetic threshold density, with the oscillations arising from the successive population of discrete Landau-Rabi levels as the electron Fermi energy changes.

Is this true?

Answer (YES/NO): YES